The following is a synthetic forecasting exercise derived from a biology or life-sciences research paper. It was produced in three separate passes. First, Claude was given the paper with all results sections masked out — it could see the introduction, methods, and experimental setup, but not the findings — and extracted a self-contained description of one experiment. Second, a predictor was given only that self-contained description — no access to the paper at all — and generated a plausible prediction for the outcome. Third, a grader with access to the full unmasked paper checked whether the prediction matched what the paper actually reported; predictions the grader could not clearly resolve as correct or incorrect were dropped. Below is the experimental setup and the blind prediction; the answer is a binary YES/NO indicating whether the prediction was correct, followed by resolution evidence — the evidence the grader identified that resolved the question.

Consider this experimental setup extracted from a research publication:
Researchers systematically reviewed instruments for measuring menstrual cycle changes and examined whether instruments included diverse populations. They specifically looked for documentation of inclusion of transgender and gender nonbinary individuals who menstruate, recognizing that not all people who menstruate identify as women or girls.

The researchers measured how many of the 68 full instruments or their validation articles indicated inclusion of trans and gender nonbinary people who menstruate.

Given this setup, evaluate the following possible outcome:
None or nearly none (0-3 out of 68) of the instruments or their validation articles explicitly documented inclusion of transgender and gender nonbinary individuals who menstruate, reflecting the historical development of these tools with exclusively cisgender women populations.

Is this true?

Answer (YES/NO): YES